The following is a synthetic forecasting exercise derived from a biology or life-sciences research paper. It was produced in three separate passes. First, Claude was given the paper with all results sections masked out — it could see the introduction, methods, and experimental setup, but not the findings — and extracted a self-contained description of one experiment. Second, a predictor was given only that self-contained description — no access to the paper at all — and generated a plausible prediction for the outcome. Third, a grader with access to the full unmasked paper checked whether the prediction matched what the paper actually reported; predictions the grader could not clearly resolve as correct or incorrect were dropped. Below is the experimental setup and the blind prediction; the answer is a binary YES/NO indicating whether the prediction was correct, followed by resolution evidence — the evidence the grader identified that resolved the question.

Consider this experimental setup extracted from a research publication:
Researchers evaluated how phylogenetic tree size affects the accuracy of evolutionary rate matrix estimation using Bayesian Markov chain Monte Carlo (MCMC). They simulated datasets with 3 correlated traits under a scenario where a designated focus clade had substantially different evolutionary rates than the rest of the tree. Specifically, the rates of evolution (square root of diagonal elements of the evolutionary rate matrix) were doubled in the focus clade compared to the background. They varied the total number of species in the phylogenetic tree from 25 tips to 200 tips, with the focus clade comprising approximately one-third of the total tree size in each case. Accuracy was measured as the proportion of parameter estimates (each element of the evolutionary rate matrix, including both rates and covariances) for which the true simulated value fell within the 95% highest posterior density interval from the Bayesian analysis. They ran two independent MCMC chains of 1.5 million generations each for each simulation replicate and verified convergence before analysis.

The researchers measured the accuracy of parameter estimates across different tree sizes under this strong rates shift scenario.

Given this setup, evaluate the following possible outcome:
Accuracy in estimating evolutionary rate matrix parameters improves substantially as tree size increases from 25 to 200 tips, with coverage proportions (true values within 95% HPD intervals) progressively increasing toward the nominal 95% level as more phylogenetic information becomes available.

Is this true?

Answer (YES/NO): NO